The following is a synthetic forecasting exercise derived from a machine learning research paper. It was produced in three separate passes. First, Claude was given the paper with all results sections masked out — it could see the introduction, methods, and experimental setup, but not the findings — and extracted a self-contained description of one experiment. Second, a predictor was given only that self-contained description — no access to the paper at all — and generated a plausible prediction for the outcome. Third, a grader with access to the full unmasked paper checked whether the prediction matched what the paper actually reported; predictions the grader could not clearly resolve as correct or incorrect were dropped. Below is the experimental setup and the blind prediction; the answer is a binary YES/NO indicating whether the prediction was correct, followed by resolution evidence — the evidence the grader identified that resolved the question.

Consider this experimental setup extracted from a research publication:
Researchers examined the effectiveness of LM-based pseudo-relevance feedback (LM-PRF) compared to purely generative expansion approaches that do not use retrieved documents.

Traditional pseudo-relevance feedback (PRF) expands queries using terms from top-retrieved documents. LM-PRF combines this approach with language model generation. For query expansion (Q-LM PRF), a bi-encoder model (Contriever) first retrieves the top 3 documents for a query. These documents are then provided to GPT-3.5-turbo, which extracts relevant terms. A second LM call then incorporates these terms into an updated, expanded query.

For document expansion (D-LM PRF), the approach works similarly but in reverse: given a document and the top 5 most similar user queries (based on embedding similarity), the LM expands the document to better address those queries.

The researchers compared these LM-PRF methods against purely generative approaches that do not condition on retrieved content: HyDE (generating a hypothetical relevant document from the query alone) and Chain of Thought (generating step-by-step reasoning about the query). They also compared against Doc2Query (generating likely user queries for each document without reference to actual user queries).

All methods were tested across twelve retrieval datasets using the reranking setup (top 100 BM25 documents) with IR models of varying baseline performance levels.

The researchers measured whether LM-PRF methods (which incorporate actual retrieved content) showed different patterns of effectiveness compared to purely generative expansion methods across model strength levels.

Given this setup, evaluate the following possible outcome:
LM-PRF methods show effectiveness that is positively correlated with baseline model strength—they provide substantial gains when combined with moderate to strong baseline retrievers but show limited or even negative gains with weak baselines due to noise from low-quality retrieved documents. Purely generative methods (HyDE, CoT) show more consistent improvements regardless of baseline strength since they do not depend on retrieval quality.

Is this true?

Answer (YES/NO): NO